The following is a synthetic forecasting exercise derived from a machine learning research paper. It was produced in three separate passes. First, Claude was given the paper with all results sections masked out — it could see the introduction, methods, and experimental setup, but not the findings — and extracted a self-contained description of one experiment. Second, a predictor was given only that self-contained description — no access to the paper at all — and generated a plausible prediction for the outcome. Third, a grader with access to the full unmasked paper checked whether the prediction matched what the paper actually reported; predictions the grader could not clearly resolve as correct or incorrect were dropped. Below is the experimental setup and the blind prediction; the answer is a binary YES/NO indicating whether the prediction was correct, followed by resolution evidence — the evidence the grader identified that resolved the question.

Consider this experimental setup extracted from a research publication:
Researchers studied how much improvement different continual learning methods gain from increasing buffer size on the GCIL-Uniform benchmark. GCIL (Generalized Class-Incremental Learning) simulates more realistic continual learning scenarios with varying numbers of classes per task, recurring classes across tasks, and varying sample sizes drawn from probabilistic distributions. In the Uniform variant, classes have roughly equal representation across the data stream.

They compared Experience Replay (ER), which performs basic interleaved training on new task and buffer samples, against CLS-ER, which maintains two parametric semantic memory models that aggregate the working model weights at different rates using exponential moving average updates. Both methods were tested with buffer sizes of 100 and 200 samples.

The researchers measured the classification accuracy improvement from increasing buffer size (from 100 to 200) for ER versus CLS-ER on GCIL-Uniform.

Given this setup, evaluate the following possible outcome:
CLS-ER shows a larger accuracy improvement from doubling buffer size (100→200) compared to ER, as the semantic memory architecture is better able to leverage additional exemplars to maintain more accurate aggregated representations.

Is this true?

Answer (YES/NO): YES